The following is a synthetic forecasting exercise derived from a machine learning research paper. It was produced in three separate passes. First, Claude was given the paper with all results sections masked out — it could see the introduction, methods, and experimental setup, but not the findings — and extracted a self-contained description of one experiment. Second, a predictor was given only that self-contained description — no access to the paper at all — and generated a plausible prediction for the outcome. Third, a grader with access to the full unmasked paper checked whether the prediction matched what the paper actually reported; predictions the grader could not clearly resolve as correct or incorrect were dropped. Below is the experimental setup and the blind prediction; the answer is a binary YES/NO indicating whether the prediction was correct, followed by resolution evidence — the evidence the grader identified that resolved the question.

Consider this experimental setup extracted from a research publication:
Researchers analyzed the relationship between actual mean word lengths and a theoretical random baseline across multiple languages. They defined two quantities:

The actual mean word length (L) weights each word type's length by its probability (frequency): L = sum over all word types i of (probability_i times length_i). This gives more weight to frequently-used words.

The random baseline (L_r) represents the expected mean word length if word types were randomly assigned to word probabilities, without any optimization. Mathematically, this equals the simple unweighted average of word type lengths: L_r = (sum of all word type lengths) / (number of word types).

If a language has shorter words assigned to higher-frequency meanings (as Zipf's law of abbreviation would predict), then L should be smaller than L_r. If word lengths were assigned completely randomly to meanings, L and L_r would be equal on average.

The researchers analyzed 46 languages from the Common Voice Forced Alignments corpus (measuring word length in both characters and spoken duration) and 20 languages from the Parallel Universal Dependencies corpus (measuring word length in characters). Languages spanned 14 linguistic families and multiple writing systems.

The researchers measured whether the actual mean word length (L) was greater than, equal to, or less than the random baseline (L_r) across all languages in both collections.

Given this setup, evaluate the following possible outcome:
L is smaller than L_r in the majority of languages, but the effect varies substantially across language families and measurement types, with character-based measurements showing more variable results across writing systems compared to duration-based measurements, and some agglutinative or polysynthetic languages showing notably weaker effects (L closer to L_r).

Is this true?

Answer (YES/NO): NO